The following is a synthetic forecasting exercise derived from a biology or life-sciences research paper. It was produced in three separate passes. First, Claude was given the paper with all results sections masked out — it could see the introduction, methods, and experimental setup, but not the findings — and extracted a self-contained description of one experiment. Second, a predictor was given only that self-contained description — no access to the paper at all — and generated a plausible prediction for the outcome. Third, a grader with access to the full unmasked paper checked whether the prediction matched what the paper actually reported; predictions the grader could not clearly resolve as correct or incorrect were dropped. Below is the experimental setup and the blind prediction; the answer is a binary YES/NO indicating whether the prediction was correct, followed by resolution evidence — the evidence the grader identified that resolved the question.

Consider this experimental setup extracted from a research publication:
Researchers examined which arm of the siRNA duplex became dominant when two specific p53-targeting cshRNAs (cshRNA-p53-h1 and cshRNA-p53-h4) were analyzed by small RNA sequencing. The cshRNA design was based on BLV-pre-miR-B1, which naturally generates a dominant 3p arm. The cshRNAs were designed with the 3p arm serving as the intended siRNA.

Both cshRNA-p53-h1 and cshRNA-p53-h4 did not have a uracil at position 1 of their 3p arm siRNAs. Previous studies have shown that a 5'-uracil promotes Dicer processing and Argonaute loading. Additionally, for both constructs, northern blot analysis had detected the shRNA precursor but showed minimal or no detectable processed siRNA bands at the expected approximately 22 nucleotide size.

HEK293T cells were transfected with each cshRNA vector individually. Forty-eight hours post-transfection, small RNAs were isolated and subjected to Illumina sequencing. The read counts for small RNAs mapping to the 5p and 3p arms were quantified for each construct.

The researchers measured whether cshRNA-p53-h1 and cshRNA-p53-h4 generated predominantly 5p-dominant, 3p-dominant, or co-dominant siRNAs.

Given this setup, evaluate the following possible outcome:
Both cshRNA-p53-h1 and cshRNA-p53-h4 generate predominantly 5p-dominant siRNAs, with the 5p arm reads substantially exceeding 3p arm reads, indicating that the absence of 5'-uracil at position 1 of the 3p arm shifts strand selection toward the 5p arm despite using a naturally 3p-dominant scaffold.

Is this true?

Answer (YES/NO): YES